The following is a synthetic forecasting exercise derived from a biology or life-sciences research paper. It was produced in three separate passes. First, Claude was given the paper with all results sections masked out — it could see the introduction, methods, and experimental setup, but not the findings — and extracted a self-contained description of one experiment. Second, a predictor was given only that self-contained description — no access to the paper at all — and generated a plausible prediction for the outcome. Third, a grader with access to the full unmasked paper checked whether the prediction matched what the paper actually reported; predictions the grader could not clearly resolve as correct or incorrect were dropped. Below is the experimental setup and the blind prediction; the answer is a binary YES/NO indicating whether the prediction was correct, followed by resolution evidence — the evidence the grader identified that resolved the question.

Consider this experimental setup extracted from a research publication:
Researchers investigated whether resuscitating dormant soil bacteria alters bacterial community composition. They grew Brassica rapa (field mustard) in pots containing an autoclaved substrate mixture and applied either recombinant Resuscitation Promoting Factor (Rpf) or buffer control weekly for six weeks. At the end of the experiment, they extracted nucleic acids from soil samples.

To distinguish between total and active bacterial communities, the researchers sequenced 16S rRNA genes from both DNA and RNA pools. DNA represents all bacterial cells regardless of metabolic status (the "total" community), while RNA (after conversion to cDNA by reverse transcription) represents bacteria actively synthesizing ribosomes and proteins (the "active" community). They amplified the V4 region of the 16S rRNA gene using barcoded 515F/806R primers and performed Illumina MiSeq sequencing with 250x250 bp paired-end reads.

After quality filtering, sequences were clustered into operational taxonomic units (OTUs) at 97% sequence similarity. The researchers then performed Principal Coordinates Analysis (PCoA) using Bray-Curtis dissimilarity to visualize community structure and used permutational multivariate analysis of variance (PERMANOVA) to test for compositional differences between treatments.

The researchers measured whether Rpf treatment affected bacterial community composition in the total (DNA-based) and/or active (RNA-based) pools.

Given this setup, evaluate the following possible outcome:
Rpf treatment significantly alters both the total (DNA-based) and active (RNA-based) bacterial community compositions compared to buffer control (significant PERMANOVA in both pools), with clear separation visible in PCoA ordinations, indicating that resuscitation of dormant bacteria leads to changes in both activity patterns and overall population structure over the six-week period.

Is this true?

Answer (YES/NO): NO